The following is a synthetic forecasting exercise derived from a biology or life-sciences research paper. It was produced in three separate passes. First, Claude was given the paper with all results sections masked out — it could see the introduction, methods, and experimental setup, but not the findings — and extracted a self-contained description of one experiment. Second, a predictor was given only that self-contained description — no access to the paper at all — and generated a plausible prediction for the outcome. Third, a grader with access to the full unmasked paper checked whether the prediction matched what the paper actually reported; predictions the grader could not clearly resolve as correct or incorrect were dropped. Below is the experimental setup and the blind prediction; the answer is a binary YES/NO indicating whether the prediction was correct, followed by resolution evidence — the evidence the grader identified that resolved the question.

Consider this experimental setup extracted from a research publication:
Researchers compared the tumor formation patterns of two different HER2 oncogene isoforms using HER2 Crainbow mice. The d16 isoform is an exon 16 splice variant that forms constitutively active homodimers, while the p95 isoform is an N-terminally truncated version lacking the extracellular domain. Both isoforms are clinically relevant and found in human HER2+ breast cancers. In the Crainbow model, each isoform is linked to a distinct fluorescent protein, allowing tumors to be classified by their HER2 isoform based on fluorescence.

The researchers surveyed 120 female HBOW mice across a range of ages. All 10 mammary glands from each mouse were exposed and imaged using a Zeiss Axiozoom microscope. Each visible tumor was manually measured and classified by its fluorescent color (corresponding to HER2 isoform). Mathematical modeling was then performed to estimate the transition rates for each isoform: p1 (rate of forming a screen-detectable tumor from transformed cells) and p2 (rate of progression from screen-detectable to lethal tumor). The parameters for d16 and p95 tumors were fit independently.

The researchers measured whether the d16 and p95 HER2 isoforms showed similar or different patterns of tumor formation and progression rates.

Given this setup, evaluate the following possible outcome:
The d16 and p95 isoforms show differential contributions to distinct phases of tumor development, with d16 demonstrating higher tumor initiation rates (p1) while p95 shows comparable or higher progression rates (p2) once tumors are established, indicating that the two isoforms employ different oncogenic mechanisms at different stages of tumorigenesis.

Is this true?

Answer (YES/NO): NO